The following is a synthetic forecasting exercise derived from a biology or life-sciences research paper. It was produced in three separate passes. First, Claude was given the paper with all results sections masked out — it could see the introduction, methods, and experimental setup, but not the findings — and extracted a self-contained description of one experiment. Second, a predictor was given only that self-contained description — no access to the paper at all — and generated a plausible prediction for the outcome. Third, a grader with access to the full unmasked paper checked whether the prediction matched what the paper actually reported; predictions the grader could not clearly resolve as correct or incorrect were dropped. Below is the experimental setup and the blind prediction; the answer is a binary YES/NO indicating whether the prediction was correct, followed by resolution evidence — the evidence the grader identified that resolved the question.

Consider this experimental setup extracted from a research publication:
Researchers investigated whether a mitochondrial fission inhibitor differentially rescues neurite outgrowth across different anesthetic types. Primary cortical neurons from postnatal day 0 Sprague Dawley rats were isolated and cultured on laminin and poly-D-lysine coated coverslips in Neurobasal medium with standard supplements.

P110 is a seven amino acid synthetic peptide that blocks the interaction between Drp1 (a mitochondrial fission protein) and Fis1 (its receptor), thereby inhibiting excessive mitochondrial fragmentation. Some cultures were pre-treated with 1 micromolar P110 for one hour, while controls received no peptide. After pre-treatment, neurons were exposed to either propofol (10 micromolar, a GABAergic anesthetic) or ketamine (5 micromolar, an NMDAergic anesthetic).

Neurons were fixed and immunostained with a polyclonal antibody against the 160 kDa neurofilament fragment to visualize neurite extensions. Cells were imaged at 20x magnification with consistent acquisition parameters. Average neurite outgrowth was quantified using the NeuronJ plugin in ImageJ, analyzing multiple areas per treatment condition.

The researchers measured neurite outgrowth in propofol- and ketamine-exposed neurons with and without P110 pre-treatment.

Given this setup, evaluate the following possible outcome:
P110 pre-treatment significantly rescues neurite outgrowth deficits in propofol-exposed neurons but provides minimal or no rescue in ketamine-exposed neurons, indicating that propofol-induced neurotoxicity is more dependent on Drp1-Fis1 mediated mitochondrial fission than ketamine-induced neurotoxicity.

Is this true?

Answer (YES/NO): NO